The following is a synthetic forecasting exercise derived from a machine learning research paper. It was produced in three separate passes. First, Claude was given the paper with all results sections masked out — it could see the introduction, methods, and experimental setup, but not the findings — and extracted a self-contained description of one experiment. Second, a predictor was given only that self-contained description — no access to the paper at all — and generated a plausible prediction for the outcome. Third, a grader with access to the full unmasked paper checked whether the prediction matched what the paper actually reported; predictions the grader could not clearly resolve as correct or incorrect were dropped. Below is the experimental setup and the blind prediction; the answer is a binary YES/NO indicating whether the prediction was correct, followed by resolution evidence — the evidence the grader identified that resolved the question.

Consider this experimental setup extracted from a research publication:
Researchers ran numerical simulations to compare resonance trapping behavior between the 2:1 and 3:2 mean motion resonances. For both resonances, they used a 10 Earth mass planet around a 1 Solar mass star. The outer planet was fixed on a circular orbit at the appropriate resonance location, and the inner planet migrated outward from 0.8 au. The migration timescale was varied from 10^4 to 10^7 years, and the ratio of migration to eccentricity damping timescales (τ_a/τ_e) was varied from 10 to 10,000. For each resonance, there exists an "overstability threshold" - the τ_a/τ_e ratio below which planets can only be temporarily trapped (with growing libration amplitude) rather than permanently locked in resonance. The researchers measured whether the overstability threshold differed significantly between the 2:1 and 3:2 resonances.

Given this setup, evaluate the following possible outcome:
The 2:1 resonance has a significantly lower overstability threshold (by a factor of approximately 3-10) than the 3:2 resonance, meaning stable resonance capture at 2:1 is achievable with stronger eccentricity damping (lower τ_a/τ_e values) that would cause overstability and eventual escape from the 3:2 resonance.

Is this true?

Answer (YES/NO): NO